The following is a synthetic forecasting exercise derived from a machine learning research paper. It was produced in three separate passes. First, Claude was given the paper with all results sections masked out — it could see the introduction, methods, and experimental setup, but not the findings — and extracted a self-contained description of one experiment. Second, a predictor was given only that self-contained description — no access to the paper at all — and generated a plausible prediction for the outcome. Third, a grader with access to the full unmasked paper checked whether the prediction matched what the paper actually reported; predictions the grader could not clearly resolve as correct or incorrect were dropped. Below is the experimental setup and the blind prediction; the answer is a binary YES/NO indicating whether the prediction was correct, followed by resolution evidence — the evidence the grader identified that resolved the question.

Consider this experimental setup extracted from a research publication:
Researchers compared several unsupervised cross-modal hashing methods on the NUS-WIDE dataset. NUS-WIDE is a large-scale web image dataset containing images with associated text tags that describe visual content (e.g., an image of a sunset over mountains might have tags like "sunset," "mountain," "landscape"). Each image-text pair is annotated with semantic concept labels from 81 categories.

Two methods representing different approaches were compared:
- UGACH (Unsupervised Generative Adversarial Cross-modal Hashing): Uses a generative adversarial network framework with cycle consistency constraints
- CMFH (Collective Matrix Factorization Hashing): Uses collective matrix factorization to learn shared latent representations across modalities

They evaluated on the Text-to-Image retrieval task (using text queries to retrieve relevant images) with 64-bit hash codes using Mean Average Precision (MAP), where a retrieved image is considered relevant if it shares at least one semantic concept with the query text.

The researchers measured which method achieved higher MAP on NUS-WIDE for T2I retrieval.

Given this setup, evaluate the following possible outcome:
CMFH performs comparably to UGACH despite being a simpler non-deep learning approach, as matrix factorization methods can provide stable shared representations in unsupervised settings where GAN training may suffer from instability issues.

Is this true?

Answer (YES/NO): NO